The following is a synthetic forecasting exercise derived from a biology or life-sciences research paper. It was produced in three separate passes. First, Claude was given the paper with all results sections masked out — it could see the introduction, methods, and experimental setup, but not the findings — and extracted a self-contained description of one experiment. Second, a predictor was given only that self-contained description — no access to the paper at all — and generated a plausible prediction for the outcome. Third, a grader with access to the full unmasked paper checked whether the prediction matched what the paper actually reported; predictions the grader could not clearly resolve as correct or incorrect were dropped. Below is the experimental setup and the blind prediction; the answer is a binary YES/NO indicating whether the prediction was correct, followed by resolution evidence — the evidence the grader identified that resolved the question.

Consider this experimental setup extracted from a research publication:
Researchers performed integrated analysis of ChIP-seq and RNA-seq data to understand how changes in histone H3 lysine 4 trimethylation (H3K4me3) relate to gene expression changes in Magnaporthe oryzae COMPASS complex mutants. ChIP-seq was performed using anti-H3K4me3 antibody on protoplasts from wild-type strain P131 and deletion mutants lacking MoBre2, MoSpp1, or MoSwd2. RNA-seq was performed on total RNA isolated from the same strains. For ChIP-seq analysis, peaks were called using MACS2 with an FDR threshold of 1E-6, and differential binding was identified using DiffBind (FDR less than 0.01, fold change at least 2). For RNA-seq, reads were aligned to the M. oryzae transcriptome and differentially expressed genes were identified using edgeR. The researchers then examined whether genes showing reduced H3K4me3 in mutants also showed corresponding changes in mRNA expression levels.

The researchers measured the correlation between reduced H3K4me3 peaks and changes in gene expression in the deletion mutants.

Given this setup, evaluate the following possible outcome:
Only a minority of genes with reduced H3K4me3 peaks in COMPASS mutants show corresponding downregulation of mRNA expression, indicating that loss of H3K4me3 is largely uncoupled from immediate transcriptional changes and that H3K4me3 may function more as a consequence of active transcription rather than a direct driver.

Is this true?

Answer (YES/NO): NO